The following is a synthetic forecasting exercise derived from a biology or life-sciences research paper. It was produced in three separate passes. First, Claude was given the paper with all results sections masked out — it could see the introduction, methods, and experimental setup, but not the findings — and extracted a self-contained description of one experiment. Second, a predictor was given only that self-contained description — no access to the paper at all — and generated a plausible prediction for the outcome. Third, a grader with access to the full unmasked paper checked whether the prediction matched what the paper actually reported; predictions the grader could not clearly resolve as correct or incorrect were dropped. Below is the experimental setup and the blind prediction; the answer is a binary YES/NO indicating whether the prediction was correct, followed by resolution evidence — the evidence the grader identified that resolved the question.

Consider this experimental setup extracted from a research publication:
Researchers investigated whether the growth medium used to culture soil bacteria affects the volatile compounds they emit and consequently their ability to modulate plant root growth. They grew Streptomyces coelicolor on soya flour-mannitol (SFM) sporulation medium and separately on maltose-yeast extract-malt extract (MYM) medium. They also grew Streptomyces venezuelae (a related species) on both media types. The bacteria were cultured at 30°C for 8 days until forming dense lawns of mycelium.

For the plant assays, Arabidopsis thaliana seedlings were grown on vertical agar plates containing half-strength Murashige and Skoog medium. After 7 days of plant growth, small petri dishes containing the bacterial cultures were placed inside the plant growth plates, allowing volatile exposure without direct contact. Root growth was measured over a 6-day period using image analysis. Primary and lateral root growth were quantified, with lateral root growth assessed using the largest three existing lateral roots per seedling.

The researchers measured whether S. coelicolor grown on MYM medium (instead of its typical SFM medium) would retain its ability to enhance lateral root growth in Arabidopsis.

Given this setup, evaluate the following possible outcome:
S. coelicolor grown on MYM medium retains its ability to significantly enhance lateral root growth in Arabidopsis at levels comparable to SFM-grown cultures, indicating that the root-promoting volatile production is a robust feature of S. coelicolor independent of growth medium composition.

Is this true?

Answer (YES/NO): NO